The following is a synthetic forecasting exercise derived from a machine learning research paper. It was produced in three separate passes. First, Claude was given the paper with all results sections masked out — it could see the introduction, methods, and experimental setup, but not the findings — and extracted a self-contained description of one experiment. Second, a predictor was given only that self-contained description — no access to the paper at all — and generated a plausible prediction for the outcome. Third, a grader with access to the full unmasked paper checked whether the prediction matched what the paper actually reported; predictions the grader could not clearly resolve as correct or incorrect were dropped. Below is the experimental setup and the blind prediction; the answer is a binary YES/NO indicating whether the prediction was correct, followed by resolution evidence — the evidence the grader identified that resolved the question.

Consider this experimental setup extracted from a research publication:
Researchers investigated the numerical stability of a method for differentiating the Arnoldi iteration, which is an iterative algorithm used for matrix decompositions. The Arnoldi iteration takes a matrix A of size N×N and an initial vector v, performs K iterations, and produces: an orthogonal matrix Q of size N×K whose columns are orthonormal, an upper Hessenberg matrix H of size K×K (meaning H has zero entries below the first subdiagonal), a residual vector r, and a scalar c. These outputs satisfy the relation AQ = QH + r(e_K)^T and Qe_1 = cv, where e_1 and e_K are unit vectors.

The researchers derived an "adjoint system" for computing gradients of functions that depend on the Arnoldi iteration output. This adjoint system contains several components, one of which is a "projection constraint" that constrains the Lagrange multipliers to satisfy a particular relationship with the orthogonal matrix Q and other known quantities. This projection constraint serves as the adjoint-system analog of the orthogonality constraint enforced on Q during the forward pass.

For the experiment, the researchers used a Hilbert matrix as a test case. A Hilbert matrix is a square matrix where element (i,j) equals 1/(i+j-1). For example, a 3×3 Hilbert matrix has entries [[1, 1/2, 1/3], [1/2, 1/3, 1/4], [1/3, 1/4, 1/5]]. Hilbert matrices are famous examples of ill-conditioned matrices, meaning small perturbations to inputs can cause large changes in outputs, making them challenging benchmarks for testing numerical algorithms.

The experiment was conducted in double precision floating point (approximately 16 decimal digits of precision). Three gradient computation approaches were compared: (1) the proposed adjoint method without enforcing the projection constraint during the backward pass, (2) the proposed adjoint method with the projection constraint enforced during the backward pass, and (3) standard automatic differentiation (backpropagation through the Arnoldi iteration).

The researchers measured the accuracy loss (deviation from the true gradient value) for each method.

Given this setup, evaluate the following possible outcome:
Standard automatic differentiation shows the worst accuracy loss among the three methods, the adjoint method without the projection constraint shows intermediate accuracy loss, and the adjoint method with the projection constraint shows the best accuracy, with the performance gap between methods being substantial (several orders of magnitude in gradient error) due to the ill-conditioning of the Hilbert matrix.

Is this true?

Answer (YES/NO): NO